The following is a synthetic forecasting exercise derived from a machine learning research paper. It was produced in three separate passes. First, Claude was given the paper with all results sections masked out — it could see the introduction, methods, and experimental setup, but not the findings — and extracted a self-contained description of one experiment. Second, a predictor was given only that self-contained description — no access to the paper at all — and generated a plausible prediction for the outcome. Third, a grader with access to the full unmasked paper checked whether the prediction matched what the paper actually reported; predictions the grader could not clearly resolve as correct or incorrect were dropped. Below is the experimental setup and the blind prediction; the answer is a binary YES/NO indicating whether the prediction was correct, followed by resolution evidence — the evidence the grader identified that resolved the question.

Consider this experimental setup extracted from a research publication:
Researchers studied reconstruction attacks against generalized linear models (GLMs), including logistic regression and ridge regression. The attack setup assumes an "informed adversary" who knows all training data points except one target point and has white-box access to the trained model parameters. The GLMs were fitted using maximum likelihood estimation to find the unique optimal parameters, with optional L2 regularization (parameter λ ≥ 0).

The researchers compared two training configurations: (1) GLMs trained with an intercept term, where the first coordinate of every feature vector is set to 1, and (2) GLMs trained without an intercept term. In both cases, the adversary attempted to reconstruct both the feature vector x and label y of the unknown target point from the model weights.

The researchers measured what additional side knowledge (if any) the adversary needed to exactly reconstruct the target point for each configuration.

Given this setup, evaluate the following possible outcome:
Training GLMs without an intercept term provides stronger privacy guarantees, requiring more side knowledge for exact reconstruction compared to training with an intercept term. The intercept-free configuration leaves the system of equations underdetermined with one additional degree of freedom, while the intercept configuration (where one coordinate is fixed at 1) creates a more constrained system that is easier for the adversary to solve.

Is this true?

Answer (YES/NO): YES